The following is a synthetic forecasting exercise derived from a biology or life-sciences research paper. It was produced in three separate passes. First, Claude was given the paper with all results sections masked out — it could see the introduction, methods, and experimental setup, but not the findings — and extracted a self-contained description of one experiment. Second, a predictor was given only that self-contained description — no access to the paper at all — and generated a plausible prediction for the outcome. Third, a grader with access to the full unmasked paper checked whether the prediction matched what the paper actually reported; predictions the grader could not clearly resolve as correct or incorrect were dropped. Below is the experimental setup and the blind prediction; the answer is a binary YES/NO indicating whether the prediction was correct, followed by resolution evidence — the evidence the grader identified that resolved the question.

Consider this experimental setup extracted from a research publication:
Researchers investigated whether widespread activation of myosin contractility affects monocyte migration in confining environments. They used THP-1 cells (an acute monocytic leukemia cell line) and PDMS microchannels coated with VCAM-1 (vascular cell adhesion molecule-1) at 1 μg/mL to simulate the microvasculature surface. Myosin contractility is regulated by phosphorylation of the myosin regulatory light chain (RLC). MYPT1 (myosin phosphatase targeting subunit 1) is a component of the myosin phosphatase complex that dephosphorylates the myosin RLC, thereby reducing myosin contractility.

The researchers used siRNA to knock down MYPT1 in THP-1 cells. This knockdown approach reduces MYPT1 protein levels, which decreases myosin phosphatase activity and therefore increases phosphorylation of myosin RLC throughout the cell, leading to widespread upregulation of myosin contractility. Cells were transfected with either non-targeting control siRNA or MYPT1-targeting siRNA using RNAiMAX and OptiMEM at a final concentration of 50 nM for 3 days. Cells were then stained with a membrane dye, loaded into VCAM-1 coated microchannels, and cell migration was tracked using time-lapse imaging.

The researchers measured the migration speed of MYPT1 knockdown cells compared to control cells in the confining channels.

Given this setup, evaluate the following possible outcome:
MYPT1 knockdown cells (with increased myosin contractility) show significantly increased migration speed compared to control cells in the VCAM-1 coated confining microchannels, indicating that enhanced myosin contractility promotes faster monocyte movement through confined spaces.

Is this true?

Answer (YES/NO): NO